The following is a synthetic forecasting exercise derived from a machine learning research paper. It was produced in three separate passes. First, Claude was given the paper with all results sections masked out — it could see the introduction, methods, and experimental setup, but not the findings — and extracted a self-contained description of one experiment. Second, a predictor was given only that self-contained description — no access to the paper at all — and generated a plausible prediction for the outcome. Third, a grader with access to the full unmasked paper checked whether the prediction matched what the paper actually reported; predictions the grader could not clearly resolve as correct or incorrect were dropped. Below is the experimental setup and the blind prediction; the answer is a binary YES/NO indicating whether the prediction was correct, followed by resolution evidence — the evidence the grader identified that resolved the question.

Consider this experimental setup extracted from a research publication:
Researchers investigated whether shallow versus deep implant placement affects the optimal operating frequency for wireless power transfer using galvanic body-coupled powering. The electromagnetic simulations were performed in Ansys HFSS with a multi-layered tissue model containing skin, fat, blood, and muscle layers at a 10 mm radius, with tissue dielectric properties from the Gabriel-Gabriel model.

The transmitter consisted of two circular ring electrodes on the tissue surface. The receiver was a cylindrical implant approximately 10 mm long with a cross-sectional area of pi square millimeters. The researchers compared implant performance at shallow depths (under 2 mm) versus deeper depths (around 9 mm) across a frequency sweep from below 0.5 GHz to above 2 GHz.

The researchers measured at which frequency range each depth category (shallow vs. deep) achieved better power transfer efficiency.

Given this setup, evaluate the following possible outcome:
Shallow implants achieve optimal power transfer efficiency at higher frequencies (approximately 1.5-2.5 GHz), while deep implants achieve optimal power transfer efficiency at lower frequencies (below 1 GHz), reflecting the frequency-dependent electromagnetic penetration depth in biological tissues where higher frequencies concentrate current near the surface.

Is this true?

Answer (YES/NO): NO